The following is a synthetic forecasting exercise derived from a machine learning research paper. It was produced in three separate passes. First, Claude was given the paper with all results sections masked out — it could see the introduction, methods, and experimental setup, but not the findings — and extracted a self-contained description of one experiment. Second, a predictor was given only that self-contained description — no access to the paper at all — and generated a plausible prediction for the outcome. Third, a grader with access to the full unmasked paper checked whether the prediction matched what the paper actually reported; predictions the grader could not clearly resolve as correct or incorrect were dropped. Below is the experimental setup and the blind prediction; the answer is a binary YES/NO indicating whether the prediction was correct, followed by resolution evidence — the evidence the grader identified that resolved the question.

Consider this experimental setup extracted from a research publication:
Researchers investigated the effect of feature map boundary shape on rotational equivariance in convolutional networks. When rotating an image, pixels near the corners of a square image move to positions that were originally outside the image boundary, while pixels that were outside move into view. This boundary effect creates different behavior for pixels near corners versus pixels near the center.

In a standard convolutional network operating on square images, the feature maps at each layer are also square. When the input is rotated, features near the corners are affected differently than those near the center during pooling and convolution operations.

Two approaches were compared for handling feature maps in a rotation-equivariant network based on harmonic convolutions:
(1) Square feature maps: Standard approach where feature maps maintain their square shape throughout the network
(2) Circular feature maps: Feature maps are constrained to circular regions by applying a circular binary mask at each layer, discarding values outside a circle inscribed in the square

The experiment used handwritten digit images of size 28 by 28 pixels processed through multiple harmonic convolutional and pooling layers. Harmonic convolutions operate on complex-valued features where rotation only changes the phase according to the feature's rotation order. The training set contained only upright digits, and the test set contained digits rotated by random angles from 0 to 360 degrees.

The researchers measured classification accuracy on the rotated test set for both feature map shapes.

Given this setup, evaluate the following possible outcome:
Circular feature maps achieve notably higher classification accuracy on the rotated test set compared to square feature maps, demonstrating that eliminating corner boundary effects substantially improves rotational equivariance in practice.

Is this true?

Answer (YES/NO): YES